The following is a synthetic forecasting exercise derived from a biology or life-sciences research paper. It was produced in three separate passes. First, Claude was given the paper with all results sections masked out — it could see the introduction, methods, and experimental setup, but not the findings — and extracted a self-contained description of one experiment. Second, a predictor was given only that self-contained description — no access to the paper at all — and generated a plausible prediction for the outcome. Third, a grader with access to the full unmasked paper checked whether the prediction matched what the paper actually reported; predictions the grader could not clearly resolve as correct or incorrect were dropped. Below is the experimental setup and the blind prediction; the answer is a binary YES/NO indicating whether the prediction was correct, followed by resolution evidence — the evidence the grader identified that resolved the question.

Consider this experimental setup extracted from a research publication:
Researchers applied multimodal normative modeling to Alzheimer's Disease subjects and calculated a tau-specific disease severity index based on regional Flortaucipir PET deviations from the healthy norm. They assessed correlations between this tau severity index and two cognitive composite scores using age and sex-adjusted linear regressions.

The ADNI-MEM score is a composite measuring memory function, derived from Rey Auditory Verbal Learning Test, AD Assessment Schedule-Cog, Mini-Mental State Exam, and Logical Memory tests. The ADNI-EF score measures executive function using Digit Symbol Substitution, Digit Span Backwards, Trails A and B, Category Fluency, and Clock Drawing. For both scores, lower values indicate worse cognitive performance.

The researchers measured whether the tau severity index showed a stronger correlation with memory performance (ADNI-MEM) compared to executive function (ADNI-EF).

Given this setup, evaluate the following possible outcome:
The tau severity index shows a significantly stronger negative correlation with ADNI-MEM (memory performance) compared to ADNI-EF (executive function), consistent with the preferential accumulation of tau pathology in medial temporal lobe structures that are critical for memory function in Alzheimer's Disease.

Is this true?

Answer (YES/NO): YES